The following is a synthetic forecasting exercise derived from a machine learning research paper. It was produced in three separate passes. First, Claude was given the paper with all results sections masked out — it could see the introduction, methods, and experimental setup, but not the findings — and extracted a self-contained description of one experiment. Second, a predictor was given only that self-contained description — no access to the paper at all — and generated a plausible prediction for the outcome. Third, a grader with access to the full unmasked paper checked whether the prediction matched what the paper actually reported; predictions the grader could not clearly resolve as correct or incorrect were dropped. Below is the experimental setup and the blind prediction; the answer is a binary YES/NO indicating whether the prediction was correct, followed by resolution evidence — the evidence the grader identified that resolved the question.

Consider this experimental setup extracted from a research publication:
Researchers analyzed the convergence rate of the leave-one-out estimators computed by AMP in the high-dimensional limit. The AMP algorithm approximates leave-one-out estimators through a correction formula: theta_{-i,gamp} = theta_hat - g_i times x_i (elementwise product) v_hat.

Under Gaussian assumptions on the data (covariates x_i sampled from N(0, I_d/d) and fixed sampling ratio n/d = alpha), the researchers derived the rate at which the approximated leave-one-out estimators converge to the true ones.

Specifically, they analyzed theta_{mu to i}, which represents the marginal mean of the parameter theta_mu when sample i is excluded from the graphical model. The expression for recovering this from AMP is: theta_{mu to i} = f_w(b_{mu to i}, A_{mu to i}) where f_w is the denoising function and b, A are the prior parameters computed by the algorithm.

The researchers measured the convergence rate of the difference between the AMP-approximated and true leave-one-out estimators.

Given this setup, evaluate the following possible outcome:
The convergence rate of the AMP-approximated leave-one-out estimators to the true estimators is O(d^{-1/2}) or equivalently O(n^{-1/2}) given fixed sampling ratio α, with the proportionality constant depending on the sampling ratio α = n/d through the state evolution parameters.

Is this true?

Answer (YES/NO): NO